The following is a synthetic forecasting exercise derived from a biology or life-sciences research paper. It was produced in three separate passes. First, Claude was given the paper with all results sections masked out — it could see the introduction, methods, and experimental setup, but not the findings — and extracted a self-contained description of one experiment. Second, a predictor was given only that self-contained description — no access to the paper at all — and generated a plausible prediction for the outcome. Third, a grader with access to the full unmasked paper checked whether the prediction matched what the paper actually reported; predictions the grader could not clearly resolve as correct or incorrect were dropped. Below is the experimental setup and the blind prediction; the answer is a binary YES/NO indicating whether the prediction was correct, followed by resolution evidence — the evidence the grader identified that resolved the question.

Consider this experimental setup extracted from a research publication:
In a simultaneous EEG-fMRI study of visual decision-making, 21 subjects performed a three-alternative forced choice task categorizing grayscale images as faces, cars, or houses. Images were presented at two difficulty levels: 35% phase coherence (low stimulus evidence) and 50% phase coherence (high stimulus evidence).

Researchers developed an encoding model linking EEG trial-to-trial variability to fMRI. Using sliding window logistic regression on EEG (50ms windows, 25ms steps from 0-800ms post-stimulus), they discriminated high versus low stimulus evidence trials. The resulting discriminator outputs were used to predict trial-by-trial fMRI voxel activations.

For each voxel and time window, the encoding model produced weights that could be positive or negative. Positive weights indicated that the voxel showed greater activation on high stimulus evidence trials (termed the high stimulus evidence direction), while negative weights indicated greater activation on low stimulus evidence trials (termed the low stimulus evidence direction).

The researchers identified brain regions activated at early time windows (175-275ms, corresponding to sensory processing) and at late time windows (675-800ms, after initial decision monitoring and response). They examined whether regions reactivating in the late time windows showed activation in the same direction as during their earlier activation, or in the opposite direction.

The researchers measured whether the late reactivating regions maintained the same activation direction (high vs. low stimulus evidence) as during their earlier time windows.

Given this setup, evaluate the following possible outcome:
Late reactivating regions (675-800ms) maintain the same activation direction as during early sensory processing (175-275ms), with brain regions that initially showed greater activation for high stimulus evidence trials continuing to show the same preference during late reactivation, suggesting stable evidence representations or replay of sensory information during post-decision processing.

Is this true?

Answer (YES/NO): NO